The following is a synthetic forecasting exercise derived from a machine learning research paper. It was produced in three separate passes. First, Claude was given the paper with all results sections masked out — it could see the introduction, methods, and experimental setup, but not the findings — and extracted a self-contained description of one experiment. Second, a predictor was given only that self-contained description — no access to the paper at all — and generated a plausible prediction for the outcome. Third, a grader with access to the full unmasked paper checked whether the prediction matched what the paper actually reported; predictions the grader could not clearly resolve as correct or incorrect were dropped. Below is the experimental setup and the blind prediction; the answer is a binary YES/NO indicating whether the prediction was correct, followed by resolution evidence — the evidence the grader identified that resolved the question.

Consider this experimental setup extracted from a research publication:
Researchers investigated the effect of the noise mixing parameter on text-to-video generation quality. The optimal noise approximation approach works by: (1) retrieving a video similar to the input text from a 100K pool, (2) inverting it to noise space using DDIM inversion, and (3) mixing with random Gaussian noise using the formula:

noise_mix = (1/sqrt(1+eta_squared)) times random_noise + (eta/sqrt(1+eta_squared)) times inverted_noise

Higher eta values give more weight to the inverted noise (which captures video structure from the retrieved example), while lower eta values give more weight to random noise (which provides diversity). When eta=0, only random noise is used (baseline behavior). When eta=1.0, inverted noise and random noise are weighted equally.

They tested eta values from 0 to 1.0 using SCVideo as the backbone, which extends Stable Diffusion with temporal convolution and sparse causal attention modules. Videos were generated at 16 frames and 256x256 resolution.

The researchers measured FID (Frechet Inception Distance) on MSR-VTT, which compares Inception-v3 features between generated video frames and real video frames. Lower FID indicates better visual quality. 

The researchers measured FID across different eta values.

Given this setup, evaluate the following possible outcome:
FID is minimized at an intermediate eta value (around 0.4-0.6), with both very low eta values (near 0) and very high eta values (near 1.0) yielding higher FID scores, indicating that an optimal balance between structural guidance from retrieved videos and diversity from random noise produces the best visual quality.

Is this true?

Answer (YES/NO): YES